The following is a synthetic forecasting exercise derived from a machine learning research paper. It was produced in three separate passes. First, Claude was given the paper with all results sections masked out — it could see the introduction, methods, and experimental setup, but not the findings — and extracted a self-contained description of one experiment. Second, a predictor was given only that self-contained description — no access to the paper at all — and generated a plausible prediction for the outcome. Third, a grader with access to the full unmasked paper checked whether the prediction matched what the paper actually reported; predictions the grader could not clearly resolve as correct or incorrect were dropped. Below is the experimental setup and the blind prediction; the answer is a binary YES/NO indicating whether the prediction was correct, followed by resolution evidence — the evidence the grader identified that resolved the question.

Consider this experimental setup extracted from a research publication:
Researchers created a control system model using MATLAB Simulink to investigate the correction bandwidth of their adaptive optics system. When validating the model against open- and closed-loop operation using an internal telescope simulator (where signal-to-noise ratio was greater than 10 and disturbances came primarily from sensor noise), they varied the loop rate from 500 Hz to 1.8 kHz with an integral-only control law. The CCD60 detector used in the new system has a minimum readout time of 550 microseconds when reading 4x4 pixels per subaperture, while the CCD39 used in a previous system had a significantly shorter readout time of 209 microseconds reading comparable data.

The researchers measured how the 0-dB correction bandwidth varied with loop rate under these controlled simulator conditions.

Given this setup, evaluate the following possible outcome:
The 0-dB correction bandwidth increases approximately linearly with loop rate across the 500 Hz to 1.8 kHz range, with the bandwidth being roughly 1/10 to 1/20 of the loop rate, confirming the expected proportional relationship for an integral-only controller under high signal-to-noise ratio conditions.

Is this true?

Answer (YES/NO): NO